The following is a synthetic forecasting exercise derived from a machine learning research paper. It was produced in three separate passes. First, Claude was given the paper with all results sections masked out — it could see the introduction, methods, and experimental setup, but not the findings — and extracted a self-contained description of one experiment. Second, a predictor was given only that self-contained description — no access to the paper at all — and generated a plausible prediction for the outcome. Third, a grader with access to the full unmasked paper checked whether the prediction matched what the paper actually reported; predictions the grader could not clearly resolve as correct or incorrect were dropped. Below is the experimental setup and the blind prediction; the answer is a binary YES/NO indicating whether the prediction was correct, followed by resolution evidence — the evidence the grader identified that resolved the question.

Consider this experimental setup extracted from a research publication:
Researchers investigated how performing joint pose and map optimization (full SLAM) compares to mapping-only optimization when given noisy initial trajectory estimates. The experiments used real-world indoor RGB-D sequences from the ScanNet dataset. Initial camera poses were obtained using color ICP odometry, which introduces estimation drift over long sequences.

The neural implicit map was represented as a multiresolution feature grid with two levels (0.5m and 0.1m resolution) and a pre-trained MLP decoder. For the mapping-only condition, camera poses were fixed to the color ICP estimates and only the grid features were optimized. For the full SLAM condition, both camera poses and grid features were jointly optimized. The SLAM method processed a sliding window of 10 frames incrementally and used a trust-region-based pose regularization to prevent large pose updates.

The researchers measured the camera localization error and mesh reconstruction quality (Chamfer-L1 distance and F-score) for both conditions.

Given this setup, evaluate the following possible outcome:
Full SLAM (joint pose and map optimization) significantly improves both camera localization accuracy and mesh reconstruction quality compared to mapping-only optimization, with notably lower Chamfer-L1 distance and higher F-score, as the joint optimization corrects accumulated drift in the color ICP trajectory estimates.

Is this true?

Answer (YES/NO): YES